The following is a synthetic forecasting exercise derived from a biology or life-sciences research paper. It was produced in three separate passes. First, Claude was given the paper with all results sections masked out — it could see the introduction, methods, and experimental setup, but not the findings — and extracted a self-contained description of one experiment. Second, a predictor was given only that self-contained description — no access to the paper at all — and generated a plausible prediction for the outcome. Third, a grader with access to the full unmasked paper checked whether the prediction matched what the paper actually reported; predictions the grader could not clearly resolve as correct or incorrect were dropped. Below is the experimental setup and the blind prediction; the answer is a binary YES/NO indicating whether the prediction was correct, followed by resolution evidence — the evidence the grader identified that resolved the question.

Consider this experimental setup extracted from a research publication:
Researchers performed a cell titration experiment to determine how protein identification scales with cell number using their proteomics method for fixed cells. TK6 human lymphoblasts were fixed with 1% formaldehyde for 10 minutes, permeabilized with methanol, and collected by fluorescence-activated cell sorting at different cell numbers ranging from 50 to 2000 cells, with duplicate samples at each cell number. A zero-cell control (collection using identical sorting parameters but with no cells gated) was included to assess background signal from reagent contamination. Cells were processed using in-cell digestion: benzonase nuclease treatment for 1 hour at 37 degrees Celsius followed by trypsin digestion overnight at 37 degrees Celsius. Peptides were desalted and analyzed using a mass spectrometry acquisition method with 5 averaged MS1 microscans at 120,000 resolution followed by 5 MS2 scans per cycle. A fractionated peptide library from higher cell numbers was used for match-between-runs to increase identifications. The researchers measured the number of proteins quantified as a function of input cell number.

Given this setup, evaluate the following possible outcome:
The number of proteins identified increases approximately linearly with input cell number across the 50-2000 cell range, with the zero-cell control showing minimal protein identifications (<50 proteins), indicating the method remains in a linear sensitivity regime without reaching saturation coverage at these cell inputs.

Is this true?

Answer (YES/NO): NO